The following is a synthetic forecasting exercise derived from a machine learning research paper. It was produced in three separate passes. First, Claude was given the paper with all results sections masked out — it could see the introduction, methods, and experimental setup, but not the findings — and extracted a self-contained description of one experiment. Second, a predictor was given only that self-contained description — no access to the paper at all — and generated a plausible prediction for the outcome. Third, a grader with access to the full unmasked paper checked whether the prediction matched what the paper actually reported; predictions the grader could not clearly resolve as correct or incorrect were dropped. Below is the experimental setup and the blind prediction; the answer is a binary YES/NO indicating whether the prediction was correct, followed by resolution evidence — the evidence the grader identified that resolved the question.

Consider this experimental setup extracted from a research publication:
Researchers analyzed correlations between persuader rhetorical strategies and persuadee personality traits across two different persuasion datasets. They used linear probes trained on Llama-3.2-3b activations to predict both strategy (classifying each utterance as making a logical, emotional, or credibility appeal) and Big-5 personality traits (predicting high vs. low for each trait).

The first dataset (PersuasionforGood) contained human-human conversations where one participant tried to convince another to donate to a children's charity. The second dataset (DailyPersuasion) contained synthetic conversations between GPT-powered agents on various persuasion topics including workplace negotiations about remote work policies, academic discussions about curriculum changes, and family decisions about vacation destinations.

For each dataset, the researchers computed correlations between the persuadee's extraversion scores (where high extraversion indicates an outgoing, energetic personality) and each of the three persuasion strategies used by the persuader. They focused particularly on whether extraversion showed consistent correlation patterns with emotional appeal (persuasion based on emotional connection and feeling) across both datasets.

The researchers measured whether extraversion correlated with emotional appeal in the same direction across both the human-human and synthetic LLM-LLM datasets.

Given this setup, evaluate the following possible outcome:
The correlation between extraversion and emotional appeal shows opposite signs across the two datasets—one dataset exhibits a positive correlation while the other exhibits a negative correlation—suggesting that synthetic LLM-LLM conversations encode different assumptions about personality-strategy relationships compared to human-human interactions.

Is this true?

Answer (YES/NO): NO